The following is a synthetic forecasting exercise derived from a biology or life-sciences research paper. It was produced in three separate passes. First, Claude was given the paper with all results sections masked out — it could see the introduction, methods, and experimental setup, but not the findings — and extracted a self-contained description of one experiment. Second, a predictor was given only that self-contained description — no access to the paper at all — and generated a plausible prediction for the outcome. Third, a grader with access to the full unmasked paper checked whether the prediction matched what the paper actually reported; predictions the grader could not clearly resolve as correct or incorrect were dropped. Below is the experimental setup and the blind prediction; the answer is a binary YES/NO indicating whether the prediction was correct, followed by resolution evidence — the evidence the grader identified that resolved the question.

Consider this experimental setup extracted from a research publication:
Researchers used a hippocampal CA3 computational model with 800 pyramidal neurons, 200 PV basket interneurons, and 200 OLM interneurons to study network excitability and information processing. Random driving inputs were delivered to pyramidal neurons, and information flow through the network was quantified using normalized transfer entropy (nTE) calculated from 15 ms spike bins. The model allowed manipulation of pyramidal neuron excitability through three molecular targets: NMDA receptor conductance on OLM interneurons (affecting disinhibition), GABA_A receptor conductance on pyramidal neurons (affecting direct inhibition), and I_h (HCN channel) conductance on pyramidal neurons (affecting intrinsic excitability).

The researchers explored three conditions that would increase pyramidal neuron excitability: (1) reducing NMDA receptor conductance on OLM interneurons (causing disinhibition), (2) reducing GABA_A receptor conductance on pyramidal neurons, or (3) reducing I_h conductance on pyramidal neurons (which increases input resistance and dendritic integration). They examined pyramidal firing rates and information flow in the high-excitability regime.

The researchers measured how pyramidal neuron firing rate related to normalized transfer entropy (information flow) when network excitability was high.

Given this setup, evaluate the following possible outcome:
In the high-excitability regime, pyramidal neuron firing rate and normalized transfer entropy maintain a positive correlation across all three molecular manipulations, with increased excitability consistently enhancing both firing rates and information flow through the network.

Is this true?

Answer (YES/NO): NO